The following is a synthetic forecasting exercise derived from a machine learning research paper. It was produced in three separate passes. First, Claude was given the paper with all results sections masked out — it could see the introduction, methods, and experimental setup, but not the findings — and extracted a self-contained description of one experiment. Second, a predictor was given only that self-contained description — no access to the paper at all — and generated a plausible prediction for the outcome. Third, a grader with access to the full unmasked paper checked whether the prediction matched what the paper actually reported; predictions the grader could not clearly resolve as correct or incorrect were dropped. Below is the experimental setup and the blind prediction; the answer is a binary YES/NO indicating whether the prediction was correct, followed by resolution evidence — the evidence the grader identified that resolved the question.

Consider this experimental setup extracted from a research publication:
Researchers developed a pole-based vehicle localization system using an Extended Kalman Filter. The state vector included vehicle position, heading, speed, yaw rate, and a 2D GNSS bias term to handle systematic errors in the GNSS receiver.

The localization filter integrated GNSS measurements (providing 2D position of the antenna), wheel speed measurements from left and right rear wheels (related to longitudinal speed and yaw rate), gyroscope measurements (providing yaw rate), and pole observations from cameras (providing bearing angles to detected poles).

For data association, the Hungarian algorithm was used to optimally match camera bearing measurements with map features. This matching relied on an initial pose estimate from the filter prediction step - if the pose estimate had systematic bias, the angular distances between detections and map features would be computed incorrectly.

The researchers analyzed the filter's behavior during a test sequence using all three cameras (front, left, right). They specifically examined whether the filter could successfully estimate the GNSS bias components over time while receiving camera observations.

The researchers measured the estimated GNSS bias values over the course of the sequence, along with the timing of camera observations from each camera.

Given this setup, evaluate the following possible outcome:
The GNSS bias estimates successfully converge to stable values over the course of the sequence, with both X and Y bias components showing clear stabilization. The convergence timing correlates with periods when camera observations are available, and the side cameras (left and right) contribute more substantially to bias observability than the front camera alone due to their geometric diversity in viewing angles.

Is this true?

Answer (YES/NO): NO